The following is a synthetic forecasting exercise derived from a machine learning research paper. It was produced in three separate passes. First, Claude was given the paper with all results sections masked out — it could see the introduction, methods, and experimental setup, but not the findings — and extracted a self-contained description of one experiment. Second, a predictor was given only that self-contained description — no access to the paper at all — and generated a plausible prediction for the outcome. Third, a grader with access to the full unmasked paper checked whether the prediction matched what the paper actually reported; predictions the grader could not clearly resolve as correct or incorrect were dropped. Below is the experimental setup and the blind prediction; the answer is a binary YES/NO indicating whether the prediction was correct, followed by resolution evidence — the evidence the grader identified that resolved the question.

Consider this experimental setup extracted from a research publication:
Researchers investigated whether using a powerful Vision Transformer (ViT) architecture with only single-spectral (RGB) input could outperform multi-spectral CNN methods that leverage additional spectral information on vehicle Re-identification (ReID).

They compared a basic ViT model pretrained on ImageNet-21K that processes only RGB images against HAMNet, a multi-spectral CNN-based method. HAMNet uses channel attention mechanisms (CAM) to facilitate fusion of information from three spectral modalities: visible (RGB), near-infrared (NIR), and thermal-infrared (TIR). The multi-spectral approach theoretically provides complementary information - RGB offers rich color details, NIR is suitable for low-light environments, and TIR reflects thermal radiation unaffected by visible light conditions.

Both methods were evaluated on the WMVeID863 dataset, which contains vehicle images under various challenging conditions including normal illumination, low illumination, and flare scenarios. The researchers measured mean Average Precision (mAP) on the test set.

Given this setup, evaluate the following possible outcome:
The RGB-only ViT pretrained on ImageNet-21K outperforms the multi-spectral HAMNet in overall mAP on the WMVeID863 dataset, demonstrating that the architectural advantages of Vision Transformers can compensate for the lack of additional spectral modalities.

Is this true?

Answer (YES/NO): YES